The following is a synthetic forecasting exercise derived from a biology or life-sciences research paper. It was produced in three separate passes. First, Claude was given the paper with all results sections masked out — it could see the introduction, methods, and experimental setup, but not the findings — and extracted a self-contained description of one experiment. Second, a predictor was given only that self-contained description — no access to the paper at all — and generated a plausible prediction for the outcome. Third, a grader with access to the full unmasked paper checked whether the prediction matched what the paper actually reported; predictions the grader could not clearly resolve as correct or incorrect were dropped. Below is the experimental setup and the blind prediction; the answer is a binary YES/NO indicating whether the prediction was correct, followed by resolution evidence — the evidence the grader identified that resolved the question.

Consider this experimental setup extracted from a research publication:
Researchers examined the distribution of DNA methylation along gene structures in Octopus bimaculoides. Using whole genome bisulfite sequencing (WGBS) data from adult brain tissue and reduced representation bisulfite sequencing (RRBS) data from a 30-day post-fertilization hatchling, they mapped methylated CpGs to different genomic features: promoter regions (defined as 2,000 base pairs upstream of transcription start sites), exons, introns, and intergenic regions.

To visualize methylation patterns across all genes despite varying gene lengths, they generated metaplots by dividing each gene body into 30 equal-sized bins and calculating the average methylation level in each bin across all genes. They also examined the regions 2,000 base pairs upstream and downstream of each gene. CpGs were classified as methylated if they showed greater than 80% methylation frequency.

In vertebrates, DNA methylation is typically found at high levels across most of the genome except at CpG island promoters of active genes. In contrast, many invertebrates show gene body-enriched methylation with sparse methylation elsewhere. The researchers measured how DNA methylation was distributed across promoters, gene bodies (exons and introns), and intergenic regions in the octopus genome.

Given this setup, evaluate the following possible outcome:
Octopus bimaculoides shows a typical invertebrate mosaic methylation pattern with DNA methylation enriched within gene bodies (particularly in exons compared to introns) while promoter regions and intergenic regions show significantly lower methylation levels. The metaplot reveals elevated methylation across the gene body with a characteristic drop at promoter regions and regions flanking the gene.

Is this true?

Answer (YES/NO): NO